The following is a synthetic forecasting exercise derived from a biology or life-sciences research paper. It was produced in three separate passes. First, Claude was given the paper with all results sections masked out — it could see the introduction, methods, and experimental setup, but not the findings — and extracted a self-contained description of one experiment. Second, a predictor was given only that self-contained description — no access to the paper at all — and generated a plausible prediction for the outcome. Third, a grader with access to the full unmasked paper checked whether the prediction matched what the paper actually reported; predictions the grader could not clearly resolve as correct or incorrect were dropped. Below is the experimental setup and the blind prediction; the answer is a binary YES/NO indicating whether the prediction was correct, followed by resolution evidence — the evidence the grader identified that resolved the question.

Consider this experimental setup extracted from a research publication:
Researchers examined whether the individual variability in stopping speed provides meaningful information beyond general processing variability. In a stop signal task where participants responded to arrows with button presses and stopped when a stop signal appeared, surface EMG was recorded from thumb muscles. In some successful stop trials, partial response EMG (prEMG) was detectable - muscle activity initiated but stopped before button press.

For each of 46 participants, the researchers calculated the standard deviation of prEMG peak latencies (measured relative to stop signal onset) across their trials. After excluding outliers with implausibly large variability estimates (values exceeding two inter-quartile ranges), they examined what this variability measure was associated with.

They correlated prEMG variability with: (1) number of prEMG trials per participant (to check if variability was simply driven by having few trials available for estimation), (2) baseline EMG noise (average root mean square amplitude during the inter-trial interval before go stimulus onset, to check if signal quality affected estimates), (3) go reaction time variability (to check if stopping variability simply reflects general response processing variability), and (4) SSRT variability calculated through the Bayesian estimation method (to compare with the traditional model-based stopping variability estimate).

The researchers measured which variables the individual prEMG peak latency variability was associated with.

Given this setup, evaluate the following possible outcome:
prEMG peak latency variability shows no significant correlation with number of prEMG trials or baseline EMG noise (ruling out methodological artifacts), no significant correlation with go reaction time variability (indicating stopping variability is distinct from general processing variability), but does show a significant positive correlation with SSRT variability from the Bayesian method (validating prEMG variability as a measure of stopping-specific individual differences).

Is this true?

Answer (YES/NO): NO